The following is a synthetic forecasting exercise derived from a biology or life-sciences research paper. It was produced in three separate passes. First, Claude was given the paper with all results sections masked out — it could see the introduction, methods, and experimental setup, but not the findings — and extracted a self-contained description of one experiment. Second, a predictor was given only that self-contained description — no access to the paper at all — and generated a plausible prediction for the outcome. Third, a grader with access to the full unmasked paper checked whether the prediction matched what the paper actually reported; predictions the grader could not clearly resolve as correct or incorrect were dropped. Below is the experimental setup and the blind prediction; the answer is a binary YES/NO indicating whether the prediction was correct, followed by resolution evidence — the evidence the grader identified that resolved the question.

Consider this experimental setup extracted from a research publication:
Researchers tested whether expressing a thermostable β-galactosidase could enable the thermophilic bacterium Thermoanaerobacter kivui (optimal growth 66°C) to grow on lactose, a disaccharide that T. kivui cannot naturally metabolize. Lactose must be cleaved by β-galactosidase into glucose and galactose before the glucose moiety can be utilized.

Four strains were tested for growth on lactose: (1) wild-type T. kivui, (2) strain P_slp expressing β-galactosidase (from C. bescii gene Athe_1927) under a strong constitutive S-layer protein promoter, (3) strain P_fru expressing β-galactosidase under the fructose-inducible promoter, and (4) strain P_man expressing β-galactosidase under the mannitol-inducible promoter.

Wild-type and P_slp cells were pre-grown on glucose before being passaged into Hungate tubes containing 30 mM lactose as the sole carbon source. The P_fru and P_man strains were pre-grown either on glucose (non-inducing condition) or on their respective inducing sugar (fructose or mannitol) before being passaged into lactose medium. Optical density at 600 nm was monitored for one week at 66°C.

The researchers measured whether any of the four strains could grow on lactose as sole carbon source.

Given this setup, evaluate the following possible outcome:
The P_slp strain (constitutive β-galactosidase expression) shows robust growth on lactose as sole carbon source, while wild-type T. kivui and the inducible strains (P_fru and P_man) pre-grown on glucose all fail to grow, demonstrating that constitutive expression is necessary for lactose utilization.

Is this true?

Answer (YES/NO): YES